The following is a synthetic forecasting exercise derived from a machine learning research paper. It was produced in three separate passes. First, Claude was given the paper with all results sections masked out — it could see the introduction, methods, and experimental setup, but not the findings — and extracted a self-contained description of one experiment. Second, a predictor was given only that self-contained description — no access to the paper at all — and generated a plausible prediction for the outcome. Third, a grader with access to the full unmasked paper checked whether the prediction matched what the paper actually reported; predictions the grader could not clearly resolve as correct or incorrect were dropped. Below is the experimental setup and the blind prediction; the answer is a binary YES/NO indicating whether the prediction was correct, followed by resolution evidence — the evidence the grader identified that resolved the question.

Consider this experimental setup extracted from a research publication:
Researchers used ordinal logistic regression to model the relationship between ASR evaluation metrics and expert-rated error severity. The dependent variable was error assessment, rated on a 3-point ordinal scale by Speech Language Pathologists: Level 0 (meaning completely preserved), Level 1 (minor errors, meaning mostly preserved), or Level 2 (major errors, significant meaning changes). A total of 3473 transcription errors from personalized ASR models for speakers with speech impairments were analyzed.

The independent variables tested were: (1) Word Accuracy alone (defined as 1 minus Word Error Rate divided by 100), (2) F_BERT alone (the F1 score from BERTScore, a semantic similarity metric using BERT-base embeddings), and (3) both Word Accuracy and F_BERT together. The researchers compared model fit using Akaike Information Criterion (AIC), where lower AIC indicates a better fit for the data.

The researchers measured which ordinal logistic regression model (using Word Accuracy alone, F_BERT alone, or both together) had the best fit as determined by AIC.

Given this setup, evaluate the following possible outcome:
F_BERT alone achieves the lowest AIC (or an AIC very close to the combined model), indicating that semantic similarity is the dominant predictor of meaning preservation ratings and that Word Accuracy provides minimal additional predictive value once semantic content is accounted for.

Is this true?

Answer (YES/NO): NO